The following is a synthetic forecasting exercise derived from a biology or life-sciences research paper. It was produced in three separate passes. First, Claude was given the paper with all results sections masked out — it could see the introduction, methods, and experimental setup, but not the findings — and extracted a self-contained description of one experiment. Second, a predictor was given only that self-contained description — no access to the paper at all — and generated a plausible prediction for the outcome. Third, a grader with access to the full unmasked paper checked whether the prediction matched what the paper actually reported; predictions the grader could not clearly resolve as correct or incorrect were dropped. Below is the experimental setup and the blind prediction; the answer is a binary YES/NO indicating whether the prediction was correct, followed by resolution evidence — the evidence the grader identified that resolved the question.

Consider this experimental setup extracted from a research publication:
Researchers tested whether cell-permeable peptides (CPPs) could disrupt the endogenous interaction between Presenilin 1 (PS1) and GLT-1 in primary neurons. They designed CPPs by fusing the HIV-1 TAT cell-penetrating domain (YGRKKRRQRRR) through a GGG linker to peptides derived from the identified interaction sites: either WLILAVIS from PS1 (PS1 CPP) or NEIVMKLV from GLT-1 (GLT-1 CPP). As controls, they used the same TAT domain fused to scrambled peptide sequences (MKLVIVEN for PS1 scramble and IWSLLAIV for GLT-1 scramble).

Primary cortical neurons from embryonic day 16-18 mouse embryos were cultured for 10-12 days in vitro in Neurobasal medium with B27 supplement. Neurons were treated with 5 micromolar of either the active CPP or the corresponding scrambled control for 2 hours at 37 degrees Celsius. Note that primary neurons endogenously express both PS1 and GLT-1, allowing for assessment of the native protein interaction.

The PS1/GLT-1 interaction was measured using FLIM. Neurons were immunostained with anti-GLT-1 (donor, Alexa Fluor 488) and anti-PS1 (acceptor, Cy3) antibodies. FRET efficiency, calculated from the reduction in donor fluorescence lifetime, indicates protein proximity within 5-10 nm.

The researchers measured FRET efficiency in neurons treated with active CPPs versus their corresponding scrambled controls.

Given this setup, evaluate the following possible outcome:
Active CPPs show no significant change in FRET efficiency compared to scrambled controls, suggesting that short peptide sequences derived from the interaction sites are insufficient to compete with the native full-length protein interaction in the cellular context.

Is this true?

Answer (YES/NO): NO